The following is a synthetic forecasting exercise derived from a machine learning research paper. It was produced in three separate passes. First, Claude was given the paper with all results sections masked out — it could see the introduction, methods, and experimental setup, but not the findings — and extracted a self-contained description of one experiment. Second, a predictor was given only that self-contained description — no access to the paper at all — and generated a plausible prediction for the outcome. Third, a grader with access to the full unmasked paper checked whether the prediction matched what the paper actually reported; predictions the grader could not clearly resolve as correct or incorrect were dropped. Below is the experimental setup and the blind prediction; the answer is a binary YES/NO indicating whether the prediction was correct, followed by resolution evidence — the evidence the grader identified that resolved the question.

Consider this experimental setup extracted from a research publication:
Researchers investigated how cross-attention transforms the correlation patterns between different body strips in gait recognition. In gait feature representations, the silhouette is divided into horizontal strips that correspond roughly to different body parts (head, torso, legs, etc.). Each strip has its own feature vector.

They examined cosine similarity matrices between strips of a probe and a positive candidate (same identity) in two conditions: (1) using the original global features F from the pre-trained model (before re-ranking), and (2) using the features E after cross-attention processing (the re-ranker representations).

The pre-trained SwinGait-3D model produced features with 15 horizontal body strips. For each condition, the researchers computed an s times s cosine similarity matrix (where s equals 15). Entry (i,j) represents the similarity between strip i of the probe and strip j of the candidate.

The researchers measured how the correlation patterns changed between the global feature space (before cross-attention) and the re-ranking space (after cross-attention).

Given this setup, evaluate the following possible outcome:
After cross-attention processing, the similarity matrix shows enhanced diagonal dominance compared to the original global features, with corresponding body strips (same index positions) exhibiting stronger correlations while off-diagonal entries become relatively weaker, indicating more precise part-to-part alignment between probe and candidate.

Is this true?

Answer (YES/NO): NO